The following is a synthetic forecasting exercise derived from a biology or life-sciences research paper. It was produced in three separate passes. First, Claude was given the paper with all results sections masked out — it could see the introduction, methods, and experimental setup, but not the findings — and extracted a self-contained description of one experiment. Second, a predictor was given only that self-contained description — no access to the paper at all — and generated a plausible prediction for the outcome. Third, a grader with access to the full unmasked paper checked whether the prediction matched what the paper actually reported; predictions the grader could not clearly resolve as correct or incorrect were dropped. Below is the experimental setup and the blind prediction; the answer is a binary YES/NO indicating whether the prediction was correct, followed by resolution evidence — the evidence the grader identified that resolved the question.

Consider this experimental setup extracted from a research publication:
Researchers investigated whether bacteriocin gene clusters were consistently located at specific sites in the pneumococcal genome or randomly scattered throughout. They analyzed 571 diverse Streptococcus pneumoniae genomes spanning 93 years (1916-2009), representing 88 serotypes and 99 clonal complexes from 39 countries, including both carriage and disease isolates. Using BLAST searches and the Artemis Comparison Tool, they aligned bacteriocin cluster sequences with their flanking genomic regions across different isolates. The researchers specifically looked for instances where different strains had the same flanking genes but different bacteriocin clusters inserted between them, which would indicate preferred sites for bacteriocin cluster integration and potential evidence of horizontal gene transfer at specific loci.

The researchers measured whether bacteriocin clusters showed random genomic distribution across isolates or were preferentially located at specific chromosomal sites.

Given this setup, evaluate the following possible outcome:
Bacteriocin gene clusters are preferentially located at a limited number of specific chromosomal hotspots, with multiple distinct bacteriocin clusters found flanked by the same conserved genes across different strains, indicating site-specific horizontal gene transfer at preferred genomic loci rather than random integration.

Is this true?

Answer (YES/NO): YES